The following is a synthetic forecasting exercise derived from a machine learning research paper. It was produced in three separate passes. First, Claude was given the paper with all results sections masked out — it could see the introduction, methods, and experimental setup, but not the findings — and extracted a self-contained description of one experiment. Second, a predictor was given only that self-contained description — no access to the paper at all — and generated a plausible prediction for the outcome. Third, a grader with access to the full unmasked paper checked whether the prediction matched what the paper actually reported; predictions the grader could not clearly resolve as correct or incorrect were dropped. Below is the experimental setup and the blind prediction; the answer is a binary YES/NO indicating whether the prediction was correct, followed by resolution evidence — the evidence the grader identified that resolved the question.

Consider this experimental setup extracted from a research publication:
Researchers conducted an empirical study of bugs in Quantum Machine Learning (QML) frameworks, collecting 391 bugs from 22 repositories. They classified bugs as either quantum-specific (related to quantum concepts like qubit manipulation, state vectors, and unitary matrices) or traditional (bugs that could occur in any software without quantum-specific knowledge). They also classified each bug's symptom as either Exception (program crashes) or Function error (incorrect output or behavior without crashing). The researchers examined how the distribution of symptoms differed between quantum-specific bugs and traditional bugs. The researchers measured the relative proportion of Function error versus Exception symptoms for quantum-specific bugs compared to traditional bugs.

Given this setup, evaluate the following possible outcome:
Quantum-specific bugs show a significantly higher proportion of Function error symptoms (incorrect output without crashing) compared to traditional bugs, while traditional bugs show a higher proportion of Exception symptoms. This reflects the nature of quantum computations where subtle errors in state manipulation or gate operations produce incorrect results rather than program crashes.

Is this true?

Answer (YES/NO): YES